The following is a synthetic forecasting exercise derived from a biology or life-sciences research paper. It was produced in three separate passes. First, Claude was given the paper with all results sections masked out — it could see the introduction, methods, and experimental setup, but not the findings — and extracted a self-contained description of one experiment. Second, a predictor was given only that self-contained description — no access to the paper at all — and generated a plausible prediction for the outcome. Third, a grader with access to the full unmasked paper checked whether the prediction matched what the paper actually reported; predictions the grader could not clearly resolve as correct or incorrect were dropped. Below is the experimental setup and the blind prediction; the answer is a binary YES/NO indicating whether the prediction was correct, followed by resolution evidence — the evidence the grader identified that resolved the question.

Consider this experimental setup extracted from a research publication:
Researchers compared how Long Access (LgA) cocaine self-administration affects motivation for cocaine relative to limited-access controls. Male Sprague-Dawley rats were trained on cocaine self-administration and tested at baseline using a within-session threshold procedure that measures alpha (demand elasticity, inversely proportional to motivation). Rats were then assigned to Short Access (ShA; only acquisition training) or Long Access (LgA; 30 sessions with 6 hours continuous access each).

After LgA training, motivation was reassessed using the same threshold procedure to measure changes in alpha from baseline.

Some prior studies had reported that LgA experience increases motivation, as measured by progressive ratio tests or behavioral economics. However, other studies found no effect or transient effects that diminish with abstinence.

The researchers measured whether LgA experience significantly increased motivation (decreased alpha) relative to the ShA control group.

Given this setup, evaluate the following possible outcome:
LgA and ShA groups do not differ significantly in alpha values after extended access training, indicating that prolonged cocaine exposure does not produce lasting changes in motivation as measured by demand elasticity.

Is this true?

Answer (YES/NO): YES